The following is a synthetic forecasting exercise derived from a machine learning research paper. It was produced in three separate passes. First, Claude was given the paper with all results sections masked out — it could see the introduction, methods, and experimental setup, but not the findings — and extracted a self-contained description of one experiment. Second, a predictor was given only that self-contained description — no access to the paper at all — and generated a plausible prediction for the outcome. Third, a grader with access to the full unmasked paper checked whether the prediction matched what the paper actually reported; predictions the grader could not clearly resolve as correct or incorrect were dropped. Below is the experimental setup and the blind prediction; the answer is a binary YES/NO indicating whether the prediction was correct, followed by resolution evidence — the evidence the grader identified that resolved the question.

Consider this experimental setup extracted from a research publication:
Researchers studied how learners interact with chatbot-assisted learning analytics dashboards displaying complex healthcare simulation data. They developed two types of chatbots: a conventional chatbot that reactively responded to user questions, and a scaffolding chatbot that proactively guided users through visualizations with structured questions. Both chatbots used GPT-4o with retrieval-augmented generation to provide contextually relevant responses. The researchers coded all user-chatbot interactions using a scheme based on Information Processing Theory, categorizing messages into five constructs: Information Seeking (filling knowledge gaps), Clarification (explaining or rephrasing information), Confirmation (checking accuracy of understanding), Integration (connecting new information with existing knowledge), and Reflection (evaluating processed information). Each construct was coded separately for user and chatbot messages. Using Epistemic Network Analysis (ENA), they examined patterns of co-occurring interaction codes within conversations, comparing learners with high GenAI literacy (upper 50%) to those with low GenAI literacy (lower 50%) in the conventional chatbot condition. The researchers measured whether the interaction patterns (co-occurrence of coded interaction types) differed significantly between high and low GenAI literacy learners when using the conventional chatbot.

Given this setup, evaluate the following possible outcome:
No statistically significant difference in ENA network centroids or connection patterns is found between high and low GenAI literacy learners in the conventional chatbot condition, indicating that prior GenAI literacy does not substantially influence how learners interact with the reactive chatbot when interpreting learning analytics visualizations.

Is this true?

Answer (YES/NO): NO